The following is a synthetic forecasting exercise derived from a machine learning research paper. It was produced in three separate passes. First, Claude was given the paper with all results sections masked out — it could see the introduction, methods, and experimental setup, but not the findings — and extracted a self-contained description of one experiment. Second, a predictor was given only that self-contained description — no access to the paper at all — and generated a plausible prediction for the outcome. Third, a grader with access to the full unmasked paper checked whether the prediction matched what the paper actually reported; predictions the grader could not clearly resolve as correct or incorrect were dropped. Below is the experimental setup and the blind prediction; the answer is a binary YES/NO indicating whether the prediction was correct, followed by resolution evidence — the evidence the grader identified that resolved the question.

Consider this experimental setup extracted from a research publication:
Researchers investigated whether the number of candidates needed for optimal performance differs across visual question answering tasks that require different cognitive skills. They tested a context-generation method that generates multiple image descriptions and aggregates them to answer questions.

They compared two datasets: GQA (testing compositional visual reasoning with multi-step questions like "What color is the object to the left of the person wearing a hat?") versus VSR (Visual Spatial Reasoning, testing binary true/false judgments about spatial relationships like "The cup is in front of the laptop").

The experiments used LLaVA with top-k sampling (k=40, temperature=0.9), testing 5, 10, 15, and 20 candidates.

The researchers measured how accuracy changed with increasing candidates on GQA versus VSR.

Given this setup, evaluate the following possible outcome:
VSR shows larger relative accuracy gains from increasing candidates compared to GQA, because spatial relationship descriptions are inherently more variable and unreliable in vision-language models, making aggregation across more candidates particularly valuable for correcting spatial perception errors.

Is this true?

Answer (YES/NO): NO